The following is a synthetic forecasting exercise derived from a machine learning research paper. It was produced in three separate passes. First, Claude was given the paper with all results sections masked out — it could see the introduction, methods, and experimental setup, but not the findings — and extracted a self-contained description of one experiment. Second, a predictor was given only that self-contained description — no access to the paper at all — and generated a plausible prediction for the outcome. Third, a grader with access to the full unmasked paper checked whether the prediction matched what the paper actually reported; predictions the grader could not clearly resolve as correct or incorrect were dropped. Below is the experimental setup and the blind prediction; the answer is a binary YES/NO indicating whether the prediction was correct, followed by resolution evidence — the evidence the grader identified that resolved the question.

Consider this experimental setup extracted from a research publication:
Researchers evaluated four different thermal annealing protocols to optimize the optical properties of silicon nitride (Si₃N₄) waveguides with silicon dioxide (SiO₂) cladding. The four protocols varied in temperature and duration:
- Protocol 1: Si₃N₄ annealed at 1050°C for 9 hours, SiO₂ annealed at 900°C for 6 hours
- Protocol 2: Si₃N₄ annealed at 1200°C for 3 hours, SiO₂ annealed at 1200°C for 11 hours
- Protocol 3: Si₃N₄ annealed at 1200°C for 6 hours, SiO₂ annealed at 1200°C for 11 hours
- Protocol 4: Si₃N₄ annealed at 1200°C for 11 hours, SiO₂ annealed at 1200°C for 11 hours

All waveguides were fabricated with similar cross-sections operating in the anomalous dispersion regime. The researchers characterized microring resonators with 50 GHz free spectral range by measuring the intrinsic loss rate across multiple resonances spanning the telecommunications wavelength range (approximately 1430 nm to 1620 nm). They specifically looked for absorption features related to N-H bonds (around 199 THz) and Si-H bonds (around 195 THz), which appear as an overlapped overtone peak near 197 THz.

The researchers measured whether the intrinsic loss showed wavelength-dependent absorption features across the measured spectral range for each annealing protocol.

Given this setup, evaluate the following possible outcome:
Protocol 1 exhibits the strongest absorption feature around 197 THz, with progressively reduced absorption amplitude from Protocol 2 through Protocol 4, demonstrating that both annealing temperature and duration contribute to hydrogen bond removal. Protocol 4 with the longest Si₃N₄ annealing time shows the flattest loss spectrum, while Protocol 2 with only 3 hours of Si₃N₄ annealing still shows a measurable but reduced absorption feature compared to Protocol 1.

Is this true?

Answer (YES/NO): NO